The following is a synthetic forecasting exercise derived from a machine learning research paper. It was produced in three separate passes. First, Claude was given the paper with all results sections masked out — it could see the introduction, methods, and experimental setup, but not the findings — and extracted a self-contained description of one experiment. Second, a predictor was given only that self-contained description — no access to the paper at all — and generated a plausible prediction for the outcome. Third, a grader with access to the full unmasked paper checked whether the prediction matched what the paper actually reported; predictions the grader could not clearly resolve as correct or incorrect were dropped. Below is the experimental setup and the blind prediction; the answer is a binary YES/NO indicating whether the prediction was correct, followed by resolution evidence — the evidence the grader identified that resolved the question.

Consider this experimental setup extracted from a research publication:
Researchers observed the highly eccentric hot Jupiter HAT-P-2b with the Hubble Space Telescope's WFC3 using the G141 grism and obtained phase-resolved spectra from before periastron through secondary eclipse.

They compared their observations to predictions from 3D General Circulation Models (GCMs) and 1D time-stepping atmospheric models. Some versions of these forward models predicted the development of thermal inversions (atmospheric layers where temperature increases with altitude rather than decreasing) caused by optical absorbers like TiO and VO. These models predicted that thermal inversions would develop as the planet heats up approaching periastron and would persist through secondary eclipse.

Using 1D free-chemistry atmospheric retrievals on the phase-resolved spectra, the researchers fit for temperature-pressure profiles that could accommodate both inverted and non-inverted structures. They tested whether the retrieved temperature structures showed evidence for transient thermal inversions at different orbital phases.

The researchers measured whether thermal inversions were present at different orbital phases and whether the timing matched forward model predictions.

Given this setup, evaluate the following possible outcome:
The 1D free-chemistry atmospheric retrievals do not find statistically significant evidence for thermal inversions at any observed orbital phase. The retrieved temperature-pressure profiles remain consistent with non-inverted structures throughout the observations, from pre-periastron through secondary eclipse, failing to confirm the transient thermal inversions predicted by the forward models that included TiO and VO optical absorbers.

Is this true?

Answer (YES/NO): NO